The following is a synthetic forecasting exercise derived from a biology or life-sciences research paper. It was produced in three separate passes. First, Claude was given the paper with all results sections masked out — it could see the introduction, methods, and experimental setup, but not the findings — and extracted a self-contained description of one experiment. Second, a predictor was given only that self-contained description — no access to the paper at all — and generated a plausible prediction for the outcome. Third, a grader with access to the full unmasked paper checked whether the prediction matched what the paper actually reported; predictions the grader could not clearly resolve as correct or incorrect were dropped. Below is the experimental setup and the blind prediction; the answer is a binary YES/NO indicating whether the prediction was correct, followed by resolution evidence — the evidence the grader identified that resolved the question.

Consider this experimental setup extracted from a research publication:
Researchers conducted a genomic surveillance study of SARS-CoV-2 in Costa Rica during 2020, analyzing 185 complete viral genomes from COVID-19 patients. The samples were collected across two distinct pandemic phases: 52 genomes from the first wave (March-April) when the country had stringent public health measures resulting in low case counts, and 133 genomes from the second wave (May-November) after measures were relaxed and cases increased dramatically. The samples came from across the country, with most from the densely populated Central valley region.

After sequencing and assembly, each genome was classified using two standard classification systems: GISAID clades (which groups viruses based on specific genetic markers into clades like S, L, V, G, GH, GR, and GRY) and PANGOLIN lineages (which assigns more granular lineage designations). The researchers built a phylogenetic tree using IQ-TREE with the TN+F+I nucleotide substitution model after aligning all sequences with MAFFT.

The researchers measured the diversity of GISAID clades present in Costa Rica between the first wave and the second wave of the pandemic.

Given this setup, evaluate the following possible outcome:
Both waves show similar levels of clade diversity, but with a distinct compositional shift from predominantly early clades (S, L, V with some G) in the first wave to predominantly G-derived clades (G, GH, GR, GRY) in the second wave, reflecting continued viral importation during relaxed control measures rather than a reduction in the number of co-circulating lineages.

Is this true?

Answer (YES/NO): NO